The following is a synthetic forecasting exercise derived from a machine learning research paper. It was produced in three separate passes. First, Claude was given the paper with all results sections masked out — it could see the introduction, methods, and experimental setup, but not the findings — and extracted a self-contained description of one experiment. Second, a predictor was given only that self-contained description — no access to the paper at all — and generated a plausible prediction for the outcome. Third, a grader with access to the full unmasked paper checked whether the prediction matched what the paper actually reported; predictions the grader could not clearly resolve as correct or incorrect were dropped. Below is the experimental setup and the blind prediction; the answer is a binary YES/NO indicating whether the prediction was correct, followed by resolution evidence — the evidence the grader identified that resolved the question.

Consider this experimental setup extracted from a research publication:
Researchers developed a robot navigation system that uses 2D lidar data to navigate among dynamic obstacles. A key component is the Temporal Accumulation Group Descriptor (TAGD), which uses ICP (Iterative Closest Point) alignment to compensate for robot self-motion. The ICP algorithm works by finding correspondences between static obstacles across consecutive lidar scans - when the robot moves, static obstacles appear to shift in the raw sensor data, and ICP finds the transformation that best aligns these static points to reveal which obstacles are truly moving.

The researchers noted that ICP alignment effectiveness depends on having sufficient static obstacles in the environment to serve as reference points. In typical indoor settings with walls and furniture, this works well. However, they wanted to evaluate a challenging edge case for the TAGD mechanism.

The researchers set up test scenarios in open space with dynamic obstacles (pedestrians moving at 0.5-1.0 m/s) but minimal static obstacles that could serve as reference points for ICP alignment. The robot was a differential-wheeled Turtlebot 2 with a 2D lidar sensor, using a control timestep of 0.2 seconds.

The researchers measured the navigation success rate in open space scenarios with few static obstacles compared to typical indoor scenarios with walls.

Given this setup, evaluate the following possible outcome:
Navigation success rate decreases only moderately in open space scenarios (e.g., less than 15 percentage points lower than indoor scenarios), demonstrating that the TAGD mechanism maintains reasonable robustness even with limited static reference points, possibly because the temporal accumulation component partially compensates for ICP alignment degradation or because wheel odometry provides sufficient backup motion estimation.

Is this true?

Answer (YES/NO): YES